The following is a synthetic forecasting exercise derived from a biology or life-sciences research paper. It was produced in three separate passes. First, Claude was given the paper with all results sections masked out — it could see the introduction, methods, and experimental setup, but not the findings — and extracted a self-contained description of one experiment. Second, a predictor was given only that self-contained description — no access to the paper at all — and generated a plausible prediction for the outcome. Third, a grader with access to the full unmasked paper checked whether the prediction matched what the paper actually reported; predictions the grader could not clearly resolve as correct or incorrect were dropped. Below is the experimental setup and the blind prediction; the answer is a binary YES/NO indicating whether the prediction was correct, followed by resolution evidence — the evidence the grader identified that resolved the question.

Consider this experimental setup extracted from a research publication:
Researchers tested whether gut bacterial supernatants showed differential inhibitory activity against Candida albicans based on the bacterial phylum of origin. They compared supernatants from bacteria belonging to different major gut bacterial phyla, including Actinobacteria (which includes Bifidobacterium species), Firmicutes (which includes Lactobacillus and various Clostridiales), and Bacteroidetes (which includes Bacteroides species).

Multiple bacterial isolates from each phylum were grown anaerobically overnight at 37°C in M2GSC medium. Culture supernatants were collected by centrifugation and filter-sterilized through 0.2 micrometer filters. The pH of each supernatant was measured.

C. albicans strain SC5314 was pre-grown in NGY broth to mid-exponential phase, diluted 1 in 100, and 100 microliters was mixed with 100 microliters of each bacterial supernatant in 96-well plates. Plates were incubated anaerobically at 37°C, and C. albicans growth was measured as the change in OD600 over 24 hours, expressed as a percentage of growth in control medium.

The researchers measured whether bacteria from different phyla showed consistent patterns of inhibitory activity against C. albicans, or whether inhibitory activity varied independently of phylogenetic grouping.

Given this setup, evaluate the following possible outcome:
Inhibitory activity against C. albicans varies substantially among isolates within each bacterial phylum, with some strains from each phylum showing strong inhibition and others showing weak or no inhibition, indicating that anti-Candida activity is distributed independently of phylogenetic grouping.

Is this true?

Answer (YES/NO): YES